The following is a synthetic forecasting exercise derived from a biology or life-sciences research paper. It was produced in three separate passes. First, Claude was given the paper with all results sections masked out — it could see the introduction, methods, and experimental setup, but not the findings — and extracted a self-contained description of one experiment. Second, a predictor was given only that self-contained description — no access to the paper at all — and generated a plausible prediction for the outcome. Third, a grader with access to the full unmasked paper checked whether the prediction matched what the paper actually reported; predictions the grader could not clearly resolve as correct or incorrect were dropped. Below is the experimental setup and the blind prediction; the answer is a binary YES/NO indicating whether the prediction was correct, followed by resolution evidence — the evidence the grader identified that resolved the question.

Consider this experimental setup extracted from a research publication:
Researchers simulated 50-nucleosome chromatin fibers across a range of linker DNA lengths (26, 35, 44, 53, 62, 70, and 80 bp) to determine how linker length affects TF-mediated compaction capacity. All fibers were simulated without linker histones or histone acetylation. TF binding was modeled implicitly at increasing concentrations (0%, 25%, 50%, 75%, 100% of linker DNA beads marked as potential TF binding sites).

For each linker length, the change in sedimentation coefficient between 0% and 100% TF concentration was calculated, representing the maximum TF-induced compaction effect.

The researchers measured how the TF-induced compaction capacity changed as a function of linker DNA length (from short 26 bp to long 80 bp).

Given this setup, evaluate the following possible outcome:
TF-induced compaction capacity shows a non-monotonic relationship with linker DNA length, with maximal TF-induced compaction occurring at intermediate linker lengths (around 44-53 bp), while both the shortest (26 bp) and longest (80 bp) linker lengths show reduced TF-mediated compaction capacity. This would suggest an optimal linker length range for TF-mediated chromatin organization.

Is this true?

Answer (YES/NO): NO